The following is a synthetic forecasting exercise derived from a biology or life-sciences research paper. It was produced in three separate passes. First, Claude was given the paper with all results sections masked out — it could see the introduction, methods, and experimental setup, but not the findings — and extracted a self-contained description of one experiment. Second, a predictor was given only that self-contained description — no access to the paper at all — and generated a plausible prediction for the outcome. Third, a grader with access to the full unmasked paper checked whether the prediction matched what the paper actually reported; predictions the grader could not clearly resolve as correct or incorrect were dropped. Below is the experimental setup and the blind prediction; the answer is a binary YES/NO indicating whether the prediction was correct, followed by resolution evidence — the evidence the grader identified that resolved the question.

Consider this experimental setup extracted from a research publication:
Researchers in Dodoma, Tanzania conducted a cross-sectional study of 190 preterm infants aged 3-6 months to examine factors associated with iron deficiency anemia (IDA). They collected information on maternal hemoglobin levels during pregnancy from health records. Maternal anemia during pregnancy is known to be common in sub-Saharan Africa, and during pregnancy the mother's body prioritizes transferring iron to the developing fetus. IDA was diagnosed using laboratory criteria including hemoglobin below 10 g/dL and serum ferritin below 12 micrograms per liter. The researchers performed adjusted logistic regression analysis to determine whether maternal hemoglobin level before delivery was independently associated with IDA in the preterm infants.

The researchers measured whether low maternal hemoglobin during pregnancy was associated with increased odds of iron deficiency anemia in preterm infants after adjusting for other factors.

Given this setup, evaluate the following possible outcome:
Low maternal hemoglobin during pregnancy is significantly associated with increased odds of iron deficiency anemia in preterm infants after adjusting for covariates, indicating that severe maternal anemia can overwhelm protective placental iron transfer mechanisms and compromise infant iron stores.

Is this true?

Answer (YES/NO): YES